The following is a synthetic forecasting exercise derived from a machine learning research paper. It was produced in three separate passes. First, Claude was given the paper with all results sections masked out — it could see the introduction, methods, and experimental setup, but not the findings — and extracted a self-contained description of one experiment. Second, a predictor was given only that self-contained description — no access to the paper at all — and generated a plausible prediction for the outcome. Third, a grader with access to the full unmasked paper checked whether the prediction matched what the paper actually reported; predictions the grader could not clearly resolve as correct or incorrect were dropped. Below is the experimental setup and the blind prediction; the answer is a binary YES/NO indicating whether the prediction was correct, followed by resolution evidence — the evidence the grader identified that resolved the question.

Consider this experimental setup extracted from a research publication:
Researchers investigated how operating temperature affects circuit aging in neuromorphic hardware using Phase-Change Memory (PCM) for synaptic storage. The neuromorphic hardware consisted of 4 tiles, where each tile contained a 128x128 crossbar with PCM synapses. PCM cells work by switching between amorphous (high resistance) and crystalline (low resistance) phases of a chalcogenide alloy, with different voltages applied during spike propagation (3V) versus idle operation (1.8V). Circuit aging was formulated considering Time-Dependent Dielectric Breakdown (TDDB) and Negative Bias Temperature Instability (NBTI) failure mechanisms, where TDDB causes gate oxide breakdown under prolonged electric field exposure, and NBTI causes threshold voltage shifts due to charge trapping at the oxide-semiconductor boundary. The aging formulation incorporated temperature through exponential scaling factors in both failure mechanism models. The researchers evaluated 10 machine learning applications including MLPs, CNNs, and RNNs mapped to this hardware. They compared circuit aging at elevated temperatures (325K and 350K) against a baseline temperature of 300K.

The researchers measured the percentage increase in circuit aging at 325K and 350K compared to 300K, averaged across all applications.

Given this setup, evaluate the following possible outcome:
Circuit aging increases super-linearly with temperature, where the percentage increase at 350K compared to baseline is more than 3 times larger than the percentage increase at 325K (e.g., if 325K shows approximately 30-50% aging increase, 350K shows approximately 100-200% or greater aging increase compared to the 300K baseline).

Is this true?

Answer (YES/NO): NO